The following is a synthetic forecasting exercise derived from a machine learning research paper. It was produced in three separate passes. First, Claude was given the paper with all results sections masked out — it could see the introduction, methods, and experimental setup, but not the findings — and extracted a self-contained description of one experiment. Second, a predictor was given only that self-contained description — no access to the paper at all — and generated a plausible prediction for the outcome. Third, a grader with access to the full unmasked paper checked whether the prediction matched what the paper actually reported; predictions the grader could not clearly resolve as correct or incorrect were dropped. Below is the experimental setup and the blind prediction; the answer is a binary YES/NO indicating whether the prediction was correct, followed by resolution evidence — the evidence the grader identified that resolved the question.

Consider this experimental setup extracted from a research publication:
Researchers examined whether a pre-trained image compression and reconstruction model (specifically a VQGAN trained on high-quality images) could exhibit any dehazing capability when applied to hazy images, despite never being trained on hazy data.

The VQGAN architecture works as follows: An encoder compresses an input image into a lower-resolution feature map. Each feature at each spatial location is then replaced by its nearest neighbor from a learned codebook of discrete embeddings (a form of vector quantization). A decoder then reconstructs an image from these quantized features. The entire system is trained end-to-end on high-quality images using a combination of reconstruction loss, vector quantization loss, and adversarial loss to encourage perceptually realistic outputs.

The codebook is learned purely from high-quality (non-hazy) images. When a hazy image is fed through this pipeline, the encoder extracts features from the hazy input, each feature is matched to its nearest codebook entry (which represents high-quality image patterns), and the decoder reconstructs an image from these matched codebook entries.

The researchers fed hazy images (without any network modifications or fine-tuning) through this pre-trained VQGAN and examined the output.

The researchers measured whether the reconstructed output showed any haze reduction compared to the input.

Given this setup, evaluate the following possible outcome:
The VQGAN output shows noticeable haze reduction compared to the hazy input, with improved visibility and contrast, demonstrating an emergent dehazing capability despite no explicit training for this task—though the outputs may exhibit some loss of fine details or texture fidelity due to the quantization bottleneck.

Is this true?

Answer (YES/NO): YES